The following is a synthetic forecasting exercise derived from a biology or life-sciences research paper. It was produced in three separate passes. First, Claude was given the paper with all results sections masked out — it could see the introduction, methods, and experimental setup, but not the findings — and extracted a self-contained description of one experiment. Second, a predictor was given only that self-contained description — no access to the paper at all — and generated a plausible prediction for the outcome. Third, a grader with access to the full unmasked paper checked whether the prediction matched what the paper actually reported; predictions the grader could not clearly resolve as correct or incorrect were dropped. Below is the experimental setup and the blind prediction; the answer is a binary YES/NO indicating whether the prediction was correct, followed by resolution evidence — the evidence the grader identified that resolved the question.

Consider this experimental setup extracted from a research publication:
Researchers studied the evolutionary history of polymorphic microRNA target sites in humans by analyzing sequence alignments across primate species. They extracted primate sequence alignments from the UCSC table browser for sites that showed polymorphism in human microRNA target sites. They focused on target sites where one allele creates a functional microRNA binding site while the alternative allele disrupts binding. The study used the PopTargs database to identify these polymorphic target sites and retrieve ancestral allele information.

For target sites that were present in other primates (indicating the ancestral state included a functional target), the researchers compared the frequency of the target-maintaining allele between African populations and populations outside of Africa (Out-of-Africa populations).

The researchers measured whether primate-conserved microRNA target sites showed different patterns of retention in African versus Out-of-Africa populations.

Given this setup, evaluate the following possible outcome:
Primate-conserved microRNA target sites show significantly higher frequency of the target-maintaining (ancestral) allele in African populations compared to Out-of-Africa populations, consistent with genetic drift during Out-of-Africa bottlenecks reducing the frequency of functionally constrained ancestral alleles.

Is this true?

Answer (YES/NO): YES